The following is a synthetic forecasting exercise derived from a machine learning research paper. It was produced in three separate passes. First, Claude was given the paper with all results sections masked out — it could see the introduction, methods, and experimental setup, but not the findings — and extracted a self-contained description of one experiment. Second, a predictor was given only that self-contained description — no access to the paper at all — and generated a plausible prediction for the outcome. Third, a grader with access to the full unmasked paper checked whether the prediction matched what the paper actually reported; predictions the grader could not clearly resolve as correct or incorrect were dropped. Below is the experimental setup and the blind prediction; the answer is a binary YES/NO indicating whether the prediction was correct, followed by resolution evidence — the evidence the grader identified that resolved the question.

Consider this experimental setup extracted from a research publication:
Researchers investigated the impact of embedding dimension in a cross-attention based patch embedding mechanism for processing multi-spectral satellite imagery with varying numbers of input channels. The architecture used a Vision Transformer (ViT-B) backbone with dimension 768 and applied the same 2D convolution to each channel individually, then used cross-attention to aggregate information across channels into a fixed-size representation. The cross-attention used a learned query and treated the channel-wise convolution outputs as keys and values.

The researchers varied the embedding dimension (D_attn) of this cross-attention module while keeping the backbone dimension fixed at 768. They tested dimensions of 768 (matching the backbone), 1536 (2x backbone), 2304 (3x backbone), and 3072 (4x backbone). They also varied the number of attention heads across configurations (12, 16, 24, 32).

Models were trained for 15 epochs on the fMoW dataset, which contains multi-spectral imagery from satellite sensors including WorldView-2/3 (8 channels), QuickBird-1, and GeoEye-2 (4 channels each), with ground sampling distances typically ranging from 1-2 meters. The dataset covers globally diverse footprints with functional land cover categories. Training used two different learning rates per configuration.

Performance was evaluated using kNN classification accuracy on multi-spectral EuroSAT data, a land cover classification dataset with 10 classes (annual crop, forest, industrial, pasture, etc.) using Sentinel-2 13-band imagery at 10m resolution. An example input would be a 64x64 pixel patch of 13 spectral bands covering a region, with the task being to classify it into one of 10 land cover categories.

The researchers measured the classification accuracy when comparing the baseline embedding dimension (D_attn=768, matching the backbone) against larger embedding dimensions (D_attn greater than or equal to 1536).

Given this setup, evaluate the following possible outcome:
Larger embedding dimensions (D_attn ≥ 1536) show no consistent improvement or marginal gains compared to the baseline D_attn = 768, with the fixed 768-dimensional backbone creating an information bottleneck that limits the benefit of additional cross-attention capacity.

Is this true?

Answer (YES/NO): NO